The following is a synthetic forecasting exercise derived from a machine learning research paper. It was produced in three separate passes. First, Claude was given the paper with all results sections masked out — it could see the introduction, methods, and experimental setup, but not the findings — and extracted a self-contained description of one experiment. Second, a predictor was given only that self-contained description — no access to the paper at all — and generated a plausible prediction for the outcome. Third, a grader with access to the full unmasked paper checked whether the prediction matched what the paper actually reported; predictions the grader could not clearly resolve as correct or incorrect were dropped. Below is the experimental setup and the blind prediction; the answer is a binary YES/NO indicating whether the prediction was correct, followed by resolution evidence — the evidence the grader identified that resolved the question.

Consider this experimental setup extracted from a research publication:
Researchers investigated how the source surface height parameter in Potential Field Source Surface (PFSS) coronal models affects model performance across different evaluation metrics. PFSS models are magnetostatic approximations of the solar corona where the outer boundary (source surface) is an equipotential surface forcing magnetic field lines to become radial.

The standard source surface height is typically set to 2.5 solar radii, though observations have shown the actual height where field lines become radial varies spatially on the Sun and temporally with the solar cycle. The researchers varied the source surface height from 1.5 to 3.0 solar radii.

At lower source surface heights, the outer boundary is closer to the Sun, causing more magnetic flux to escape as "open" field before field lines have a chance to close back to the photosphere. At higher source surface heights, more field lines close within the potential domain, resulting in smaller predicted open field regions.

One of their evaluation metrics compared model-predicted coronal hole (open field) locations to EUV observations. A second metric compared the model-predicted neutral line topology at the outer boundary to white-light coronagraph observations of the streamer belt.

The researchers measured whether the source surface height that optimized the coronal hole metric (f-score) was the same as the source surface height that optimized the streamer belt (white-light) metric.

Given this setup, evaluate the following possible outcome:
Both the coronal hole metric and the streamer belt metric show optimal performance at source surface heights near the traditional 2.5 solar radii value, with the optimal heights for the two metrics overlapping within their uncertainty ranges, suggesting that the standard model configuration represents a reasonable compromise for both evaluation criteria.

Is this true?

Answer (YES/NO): NO